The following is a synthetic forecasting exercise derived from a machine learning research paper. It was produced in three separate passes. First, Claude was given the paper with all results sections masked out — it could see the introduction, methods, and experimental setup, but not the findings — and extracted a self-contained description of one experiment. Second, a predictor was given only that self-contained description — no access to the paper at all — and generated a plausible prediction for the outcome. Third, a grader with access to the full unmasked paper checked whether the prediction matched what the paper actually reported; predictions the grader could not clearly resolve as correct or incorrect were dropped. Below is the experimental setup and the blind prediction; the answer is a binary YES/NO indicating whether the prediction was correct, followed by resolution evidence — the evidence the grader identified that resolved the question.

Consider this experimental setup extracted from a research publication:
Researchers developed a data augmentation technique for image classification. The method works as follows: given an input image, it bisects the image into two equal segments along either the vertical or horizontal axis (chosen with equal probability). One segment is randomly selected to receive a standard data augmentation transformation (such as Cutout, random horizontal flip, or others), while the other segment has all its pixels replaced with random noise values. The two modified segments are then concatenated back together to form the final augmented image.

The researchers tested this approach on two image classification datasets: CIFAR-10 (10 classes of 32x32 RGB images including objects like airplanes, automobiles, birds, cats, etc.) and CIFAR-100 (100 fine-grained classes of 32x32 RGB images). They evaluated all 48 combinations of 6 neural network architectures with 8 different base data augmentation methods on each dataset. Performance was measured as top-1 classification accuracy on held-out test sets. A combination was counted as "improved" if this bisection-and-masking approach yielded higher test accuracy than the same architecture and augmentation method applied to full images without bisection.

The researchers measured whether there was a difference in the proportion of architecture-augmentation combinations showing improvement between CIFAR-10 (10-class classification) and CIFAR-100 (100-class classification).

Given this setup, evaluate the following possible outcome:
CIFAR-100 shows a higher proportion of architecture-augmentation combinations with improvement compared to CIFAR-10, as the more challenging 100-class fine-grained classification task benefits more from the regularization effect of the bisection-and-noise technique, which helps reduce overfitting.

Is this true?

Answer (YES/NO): YES